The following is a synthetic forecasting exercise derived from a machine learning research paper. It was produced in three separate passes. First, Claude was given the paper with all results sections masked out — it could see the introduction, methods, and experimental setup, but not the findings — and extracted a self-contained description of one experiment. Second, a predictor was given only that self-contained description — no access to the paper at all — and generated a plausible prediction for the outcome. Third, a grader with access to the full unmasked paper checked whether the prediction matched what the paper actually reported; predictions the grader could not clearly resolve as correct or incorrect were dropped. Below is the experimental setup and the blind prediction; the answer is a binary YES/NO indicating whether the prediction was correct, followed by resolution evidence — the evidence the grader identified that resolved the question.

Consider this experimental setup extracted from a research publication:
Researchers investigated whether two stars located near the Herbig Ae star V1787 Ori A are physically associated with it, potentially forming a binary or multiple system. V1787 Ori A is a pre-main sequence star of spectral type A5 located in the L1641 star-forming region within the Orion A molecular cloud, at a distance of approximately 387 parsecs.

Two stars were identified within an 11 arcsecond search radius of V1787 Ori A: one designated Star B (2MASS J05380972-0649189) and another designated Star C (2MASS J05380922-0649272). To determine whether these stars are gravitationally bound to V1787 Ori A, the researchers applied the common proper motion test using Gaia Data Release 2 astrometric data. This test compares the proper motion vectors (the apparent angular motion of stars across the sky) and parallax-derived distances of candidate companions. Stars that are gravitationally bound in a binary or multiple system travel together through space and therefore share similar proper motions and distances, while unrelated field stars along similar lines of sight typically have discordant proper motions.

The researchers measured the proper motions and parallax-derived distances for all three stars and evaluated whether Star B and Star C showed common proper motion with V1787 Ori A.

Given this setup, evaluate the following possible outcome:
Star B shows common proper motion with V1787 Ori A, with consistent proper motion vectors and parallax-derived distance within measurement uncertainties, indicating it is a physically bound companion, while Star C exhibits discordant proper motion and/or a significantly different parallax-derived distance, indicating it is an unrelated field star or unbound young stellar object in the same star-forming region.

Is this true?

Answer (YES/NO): YES